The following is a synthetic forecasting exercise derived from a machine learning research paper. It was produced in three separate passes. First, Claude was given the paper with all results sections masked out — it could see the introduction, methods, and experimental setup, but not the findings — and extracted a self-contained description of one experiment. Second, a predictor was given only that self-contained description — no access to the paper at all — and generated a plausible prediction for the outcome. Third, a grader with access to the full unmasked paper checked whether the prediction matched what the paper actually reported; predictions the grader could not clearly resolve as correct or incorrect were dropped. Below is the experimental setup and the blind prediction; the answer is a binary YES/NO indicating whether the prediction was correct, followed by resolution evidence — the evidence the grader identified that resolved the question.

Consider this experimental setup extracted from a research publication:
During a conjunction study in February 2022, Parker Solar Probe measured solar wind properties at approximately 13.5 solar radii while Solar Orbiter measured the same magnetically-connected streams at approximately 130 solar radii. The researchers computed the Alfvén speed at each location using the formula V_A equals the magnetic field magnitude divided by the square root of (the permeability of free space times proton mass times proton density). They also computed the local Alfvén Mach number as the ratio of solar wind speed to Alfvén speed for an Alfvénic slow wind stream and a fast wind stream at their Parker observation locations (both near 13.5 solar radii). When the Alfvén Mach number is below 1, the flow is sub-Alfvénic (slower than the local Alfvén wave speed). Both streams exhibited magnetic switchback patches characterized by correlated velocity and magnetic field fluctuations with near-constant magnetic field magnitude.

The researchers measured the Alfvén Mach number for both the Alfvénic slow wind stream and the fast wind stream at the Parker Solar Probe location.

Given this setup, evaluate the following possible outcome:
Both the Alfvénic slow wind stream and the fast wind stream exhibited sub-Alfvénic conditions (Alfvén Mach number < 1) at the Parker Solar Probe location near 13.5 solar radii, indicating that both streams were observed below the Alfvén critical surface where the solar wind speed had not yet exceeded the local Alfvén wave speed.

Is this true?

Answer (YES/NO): YES